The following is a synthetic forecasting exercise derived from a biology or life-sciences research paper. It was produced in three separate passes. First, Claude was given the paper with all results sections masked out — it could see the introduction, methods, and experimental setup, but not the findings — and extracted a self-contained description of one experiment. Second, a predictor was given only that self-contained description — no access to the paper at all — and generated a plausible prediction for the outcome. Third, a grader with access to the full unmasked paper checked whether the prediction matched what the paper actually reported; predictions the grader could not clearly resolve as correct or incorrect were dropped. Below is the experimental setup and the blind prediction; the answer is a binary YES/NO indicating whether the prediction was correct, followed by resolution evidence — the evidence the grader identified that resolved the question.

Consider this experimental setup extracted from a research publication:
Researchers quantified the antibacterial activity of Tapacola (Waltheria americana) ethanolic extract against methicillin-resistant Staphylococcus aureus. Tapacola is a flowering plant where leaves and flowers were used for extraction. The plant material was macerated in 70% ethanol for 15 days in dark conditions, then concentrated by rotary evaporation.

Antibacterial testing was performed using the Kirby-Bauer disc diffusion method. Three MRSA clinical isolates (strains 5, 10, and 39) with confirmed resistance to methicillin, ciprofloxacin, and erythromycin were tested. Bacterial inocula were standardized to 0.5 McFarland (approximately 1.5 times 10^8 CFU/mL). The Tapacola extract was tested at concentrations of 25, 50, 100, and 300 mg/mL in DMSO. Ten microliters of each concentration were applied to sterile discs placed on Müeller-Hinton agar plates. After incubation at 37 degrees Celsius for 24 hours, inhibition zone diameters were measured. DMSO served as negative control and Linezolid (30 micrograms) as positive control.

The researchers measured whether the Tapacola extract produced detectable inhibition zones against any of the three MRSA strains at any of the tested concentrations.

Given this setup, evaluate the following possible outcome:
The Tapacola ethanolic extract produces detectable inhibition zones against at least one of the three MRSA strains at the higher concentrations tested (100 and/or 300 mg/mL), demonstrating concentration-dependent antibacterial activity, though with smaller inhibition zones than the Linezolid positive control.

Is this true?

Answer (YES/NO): YES